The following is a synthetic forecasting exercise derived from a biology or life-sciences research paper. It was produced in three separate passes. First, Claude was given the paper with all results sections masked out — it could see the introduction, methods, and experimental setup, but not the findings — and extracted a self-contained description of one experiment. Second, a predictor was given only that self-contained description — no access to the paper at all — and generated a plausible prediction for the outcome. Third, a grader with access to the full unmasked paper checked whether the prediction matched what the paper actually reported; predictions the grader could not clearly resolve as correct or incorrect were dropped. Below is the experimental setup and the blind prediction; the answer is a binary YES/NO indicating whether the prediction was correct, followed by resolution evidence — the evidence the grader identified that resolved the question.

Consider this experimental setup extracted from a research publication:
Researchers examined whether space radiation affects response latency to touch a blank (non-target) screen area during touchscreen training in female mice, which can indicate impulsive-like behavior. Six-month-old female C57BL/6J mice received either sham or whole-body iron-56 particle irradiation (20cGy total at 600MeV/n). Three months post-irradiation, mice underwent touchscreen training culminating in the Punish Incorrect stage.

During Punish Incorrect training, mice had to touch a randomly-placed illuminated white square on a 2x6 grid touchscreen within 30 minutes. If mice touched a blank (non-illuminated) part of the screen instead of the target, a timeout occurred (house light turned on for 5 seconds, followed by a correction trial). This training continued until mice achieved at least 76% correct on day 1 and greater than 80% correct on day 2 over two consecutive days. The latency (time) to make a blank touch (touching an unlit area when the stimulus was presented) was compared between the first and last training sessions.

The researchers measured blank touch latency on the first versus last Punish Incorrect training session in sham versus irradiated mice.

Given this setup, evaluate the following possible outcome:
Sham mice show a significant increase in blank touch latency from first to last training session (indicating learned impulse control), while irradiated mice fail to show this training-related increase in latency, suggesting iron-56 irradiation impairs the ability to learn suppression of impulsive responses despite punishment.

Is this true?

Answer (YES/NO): NO